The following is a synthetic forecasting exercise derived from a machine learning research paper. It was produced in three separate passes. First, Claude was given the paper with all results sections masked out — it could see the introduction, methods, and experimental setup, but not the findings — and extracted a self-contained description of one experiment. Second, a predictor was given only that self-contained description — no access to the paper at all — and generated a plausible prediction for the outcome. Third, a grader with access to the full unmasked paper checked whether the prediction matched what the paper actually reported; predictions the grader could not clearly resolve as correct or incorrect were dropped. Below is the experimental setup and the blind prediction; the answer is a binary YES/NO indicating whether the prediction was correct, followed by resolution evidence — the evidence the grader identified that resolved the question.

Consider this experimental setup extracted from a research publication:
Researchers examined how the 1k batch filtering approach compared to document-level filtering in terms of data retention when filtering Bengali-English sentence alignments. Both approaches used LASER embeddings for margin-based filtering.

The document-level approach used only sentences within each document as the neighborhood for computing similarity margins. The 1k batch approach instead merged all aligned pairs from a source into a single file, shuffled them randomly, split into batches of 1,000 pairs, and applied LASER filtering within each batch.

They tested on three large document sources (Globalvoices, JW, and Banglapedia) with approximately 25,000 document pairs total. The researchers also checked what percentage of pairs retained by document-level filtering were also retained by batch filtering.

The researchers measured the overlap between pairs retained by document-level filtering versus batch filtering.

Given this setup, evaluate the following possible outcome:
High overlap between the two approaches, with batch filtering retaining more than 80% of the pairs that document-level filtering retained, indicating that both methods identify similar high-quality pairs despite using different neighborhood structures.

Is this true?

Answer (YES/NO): YES